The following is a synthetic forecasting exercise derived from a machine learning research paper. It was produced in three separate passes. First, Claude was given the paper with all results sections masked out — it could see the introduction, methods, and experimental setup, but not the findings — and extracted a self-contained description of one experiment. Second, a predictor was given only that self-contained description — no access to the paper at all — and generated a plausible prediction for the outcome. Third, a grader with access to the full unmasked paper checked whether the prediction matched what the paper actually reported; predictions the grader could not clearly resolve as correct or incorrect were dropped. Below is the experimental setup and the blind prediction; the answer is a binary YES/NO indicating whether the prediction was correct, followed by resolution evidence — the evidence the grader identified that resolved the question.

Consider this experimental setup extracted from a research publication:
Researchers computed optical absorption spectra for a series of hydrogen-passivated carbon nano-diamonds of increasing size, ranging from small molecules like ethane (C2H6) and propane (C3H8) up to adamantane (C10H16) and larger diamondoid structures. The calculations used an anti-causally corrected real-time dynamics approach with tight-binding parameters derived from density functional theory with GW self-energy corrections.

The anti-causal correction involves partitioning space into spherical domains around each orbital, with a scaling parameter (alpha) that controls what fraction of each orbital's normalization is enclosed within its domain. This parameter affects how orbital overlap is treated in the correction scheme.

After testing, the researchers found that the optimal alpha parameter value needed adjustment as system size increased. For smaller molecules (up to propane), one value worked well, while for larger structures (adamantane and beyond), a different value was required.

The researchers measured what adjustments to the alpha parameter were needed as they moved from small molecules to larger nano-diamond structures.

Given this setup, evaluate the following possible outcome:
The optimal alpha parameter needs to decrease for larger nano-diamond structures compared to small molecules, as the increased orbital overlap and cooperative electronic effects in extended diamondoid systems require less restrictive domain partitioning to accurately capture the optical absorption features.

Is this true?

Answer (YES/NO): NO